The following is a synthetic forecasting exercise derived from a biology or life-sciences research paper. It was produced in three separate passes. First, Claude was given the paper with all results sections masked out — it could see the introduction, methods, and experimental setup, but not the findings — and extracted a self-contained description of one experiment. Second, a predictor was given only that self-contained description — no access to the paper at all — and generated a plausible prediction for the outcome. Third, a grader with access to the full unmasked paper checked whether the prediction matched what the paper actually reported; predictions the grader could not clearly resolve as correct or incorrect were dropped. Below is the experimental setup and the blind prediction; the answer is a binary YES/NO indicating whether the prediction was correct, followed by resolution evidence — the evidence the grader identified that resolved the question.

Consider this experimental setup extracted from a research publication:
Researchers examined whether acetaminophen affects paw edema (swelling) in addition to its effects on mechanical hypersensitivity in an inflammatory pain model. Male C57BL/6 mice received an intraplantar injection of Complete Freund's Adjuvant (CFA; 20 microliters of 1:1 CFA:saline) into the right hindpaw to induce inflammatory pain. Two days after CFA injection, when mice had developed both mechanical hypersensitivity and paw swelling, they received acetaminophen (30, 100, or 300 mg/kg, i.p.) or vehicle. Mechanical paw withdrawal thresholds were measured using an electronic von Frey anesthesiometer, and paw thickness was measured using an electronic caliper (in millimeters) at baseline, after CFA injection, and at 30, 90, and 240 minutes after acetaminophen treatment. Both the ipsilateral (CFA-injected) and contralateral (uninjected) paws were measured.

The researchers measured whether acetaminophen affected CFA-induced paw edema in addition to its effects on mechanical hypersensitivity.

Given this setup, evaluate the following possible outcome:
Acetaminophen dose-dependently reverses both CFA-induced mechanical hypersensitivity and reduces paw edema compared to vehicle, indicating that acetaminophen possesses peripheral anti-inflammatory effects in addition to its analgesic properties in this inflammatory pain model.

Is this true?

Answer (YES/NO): NO